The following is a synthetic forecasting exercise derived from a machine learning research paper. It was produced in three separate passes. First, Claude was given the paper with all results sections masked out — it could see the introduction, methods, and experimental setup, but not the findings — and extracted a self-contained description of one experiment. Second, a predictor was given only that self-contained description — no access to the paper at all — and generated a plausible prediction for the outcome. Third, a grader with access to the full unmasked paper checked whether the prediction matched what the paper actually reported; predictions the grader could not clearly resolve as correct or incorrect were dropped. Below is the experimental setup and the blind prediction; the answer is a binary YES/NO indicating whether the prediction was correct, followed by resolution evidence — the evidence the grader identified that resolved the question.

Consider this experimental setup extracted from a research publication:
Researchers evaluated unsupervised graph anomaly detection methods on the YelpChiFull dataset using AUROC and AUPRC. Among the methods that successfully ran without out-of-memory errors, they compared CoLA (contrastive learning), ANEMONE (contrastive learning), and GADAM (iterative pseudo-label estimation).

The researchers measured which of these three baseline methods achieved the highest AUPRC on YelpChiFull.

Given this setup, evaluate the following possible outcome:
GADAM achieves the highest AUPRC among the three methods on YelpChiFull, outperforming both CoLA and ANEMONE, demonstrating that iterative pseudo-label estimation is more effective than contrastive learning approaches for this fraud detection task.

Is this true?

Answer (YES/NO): NO